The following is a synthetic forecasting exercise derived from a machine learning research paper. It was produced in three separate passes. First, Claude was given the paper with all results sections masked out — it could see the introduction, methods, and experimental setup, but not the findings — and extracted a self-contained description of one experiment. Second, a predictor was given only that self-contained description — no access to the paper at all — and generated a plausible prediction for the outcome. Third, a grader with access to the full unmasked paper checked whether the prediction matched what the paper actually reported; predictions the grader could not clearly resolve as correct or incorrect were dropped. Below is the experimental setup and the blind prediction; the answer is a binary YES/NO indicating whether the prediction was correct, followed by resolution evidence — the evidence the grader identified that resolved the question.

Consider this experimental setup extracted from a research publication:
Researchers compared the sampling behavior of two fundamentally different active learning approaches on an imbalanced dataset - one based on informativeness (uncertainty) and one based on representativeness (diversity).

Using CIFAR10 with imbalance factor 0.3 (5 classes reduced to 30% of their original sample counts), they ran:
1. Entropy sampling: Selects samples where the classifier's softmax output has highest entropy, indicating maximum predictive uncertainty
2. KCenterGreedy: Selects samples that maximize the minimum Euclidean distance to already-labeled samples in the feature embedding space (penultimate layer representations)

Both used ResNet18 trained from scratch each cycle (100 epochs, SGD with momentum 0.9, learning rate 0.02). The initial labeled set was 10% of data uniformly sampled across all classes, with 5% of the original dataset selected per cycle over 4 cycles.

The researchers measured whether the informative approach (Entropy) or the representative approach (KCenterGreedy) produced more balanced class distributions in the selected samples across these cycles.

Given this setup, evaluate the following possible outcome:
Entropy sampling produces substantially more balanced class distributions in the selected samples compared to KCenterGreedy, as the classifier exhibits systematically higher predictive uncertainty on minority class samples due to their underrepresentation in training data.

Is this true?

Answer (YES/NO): NO